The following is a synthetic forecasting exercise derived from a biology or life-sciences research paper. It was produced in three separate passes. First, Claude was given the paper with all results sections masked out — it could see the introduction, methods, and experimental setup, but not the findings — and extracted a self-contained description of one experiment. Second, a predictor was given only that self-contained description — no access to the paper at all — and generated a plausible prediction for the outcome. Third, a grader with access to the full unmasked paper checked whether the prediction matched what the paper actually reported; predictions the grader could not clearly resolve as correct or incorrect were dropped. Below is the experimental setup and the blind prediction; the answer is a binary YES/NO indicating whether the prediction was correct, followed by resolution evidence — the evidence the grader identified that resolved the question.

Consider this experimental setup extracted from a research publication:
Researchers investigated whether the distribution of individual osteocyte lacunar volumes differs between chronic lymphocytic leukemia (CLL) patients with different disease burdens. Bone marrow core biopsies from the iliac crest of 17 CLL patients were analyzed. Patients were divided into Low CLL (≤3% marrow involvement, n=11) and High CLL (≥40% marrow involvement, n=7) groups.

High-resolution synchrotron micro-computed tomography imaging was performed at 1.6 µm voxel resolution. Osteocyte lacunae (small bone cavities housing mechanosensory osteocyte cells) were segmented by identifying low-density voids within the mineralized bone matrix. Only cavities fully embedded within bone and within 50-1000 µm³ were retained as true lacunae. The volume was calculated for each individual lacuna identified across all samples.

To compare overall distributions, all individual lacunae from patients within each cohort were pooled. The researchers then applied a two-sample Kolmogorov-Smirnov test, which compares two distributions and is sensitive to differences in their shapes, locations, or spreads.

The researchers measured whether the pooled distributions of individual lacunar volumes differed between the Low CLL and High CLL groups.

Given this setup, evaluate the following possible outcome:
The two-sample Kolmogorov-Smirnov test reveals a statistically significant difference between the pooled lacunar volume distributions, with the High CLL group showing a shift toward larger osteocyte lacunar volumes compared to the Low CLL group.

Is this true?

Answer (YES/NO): YES